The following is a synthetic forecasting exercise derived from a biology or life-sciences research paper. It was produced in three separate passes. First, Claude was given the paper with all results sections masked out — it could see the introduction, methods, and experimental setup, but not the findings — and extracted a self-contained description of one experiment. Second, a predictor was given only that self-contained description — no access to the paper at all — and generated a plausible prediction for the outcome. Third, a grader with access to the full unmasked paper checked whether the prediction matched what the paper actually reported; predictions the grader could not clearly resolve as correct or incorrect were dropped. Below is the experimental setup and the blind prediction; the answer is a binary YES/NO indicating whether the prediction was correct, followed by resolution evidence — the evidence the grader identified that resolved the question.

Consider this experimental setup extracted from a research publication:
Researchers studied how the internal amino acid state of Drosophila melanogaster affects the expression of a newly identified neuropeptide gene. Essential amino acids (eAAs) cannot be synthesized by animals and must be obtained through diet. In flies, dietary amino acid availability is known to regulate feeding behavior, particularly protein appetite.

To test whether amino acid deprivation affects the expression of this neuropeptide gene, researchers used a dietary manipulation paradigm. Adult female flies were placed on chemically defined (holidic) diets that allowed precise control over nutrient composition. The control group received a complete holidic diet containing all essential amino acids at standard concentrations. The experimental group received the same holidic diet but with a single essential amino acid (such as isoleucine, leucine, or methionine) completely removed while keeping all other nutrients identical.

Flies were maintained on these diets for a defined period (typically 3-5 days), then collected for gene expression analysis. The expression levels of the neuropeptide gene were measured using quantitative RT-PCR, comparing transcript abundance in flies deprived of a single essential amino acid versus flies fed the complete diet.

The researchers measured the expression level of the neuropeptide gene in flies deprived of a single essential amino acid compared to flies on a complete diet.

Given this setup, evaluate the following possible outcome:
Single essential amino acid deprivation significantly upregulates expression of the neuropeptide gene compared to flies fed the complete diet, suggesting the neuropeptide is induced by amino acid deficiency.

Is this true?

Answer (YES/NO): NO